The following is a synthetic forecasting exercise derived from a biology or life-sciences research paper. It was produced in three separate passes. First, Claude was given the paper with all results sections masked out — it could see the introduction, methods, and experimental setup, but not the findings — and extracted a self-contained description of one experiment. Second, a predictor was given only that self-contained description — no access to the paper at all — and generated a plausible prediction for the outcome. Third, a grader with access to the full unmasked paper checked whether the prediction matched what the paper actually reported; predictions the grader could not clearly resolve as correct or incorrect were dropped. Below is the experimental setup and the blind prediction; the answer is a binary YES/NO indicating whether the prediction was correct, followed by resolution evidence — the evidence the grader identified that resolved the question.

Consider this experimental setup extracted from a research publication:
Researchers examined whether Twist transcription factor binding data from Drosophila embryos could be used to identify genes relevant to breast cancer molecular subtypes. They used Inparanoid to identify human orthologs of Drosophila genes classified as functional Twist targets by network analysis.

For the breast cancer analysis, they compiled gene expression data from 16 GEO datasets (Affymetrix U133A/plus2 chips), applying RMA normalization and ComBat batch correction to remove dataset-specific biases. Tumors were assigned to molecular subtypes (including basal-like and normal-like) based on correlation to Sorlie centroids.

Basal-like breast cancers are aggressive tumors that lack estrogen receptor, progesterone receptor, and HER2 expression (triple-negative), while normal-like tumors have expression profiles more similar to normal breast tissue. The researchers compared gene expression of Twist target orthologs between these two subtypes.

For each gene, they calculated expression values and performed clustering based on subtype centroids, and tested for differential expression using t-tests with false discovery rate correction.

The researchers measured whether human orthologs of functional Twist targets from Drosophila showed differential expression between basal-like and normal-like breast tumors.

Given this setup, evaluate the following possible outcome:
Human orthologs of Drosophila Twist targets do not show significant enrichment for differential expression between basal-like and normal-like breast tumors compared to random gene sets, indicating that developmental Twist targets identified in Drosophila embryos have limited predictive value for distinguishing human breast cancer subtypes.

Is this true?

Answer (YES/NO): NO